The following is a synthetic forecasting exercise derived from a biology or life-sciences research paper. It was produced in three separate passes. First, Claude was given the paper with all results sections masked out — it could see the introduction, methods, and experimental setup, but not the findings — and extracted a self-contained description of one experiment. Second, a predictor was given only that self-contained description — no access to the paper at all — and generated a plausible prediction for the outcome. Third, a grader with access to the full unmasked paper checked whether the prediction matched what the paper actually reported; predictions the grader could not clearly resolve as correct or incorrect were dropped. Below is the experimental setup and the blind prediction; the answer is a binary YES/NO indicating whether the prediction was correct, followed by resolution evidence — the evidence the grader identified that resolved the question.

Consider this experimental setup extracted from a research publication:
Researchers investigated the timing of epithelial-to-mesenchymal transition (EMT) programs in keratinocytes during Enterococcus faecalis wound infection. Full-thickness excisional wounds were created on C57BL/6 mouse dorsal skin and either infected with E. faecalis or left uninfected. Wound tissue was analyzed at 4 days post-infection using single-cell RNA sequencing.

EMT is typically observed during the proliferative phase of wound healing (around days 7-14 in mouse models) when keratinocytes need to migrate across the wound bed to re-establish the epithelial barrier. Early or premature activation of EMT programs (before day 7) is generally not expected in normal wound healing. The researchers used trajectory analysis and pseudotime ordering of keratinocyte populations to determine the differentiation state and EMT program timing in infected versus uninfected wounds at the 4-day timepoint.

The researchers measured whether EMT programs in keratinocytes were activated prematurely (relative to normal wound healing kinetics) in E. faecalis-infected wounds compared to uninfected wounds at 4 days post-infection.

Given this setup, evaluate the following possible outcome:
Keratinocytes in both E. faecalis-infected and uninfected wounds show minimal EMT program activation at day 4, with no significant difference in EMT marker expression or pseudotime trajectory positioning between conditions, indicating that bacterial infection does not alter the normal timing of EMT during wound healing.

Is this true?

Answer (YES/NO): NO